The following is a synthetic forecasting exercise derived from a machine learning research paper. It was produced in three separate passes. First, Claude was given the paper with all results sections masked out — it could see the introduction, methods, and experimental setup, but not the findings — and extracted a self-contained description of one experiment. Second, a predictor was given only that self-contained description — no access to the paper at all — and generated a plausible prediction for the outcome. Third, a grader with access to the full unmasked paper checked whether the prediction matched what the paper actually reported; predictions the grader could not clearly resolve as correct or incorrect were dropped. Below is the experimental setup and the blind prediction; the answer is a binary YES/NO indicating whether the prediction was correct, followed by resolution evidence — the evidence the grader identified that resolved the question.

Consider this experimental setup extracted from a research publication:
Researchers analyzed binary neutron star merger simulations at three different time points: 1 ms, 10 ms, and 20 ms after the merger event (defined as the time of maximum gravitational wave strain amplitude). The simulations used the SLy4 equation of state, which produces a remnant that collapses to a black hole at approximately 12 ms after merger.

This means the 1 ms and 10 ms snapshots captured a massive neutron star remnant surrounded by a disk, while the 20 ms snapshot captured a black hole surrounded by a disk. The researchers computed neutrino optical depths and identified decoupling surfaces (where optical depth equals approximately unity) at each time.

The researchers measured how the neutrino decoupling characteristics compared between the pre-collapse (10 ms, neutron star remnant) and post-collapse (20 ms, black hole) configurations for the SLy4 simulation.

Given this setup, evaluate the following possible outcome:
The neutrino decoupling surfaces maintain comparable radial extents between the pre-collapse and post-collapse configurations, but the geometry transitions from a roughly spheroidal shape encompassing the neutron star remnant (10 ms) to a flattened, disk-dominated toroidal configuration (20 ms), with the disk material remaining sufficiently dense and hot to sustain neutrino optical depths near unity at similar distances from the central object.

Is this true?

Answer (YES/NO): NO